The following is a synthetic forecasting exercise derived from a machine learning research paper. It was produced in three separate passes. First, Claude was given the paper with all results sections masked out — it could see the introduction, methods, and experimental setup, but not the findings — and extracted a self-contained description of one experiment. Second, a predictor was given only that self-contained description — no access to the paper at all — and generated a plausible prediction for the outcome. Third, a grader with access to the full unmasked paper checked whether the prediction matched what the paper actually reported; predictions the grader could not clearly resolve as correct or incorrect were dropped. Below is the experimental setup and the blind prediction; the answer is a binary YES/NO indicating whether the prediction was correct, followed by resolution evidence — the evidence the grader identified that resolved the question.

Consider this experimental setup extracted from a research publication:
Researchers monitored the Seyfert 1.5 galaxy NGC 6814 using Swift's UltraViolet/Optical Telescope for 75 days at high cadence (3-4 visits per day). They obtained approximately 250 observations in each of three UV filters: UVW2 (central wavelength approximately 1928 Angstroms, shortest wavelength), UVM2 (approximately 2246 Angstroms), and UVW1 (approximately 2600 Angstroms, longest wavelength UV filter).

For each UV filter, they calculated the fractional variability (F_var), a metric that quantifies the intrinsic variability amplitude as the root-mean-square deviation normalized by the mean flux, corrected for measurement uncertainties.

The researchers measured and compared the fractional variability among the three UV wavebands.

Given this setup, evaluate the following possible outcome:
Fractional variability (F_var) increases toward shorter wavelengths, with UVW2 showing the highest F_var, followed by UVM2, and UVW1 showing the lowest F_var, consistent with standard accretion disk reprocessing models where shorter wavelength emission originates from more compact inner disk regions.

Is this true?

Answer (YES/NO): YES